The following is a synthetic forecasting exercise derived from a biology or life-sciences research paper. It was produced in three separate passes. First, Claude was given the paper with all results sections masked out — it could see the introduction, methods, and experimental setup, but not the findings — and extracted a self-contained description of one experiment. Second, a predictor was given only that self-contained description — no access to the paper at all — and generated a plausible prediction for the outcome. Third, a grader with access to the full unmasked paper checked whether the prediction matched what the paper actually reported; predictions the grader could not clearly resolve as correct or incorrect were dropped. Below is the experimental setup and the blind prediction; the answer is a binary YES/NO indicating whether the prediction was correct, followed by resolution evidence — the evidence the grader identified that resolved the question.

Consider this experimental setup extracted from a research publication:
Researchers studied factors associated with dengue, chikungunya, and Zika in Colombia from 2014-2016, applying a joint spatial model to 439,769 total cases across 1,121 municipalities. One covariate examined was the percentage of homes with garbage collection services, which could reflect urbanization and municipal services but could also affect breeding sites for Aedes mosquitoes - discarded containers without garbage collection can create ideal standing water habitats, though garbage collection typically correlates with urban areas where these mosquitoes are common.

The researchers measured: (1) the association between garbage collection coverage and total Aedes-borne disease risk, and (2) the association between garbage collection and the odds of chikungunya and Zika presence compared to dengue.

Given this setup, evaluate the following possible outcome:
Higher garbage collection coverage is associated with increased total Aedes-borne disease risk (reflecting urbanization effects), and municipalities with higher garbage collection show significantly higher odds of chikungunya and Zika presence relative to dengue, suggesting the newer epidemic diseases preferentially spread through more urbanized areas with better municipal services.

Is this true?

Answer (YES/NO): YES